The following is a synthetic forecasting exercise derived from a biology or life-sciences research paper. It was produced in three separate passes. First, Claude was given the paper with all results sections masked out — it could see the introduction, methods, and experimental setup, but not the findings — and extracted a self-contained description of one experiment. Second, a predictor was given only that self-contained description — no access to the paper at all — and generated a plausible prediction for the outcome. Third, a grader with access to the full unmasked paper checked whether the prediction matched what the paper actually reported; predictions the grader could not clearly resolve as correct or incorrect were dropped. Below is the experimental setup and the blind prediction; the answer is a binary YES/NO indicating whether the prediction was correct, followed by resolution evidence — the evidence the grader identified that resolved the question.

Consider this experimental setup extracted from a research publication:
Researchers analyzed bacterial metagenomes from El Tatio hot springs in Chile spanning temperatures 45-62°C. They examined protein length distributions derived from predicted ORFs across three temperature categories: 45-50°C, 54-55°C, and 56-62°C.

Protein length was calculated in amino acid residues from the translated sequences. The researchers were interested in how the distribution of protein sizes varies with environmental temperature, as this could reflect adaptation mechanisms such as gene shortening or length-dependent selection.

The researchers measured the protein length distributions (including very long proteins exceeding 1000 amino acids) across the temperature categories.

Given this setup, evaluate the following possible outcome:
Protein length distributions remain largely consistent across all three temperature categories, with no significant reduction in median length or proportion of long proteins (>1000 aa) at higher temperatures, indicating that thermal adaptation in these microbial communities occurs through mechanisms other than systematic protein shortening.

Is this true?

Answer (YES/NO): NO